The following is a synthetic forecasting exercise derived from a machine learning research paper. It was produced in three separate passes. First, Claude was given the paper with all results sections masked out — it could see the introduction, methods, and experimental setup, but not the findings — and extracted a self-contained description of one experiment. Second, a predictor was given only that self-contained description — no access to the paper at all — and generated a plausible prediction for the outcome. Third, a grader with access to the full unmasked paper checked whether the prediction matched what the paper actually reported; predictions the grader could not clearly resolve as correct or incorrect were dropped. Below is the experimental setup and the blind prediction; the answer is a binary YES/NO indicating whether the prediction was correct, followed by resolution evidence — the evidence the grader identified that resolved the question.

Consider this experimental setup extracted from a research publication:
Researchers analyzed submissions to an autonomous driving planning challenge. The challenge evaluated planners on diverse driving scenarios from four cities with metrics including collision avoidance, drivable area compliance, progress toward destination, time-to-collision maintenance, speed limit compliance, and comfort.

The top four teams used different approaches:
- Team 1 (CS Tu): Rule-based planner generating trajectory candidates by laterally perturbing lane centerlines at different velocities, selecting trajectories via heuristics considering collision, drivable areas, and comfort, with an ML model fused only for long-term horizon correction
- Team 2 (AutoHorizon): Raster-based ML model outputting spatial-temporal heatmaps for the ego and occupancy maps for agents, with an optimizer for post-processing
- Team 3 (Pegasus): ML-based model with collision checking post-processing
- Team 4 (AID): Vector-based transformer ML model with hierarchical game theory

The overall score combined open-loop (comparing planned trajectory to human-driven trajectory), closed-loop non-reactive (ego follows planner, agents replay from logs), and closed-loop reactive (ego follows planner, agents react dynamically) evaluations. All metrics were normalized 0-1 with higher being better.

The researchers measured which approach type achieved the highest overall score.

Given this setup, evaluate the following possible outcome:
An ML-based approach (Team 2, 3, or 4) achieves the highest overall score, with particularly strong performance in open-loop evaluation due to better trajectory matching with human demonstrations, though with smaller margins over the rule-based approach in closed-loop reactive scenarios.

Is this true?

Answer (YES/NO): NO